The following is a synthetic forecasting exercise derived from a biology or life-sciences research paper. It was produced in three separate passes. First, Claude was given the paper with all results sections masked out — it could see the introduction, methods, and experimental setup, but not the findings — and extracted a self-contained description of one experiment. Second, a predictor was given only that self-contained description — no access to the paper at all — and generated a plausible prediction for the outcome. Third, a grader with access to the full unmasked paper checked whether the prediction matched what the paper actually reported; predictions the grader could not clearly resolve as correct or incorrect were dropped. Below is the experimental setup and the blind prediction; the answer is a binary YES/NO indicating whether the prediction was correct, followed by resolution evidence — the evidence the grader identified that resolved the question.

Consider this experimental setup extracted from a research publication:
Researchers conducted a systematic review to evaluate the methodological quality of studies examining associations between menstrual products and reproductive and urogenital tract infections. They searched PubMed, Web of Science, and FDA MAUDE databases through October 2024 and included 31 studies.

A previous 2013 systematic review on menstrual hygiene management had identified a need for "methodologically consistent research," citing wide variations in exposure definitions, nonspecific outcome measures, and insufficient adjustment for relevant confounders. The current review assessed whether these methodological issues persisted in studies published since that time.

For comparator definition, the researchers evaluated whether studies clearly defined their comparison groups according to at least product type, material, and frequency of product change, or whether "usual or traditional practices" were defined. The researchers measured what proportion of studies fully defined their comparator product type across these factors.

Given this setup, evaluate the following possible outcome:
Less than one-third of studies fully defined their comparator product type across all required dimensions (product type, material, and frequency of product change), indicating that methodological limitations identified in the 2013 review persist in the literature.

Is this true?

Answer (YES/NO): YES